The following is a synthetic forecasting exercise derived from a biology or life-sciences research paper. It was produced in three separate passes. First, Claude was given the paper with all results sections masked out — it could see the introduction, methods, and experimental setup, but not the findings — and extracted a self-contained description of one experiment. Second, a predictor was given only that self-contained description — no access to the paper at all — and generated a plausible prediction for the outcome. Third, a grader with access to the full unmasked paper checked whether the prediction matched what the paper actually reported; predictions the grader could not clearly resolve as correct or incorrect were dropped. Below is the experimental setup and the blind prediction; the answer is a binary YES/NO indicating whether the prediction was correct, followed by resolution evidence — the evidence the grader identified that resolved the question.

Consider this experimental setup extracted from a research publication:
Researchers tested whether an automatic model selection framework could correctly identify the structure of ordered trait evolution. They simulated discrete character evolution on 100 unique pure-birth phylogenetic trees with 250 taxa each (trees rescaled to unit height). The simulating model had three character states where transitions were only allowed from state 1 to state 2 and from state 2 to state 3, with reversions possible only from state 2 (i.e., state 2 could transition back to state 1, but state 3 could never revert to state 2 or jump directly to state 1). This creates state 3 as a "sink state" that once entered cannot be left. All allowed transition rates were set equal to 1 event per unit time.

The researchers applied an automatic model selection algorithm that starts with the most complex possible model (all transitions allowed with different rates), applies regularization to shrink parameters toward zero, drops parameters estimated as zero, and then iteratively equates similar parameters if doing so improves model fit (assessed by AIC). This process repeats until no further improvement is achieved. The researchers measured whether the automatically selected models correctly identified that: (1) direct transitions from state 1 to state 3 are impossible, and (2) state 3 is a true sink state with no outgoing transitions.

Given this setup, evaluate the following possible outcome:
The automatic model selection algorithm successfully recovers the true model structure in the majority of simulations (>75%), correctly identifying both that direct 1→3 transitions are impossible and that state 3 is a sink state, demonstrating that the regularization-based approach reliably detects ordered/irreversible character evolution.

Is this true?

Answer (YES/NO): NO